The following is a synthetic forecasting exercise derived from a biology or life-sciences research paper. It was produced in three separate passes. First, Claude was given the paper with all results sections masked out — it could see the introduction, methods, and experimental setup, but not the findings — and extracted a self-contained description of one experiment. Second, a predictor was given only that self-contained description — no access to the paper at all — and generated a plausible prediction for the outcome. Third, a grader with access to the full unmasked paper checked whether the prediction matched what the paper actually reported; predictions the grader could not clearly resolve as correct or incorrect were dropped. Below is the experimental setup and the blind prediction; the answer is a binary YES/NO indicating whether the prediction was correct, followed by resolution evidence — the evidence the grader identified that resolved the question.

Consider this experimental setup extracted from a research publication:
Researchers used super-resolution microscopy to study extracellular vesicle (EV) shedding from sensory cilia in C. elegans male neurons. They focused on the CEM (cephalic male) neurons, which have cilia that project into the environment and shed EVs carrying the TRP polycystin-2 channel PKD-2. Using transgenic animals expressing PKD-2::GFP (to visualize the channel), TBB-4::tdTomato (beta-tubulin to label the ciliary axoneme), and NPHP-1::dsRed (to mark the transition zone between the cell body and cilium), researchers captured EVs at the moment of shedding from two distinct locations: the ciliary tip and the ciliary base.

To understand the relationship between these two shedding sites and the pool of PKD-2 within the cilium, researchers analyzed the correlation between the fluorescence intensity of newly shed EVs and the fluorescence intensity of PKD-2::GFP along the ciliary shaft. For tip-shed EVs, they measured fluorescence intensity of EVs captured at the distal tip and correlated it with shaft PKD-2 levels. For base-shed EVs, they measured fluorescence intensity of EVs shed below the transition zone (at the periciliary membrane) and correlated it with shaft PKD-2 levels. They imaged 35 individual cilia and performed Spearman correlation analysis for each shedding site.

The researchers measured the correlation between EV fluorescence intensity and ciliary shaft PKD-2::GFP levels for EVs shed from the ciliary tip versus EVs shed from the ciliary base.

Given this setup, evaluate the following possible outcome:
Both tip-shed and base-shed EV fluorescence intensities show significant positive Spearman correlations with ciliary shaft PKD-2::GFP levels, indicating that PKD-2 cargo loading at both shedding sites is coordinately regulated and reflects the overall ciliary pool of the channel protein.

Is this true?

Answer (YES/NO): NO